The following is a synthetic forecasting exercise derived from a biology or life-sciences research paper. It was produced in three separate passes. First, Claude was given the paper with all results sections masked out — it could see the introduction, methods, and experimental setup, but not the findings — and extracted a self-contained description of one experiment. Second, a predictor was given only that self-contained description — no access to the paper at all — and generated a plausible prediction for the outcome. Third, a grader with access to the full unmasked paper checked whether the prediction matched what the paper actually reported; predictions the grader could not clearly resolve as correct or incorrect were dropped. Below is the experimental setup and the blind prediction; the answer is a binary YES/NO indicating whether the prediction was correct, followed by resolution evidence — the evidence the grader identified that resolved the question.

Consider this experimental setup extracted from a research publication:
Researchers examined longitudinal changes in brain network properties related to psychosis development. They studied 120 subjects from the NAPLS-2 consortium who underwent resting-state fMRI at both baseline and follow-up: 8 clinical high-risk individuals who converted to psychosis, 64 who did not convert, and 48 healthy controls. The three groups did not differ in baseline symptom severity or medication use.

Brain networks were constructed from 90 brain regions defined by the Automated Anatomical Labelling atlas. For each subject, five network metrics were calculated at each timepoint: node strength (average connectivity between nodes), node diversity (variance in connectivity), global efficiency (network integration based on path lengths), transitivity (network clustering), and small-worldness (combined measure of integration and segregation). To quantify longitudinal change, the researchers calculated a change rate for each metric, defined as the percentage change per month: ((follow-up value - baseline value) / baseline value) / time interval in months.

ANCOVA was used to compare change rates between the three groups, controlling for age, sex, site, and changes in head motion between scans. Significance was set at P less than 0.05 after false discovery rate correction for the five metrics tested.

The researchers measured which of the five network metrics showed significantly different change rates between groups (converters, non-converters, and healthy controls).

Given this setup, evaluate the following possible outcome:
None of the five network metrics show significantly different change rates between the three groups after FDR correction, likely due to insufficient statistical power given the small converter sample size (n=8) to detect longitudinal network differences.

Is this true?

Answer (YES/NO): NO